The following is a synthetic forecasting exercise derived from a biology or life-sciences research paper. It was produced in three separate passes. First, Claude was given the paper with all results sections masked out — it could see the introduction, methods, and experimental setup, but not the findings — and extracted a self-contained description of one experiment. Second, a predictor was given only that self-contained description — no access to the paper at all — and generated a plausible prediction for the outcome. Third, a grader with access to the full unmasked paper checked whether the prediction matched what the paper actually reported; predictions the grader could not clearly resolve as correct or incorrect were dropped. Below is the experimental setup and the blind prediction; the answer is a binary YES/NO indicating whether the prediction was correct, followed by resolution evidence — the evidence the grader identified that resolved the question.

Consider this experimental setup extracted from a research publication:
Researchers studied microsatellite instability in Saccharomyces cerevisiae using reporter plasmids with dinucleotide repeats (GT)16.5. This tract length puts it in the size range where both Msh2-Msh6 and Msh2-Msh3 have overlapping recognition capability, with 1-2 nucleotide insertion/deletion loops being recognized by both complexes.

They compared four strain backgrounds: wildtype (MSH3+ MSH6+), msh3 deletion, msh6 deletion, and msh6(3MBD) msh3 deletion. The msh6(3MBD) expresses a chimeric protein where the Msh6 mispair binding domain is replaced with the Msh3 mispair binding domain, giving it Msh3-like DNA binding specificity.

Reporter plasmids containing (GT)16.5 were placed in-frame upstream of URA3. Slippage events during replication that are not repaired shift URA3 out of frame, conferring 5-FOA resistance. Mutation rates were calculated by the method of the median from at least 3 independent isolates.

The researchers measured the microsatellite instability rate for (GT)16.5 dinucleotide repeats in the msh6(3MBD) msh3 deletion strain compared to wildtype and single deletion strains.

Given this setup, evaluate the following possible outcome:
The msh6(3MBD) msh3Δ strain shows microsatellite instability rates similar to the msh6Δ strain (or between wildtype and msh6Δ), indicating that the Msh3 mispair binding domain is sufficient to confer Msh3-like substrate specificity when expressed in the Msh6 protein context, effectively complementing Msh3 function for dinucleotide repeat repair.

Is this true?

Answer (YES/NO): NO